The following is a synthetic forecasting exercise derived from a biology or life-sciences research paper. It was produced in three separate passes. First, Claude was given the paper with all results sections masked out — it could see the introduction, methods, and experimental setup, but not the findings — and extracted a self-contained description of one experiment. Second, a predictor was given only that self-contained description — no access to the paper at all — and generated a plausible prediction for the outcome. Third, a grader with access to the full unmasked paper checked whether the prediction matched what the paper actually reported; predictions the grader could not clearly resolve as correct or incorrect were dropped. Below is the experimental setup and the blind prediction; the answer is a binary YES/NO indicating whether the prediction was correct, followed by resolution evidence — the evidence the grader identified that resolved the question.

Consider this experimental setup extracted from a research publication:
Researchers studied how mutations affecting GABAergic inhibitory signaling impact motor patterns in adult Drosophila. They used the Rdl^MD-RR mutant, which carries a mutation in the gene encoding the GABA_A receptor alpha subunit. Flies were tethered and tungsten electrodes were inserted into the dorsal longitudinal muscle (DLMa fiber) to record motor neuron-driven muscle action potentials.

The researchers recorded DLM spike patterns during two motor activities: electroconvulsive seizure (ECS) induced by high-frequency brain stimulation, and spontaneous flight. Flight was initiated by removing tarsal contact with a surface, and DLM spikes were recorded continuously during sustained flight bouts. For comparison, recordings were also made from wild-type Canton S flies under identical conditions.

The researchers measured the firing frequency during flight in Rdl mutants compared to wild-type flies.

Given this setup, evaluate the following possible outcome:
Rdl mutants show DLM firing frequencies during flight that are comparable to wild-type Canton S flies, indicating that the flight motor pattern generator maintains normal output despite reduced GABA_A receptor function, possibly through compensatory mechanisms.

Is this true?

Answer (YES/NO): NO